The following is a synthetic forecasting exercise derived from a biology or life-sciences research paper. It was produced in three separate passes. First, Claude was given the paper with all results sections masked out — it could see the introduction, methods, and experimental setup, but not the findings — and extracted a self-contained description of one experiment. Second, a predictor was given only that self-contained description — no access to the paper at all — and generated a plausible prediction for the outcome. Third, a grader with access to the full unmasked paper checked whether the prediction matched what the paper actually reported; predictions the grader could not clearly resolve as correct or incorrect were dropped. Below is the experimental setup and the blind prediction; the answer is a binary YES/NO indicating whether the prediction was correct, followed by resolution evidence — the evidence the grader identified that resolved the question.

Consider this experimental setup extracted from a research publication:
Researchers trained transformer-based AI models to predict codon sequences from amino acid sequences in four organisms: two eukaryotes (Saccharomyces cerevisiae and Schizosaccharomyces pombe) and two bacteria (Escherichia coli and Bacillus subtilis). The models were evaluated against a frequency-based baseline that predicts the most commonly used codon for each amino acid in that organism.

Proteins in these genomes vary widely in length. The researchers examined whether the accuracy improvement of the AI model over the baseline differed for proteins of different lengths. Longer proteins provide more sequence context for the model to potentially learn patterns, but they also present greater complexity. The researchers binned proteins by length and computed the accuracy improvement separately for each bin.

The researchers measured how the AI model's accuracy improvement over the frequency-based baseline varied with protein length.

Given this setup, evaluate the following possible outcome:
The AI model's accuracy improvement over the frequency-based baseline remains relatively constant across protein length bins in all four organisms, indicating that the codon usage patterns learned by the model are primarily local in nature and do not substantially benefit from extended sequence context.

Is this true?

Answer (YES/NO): NO